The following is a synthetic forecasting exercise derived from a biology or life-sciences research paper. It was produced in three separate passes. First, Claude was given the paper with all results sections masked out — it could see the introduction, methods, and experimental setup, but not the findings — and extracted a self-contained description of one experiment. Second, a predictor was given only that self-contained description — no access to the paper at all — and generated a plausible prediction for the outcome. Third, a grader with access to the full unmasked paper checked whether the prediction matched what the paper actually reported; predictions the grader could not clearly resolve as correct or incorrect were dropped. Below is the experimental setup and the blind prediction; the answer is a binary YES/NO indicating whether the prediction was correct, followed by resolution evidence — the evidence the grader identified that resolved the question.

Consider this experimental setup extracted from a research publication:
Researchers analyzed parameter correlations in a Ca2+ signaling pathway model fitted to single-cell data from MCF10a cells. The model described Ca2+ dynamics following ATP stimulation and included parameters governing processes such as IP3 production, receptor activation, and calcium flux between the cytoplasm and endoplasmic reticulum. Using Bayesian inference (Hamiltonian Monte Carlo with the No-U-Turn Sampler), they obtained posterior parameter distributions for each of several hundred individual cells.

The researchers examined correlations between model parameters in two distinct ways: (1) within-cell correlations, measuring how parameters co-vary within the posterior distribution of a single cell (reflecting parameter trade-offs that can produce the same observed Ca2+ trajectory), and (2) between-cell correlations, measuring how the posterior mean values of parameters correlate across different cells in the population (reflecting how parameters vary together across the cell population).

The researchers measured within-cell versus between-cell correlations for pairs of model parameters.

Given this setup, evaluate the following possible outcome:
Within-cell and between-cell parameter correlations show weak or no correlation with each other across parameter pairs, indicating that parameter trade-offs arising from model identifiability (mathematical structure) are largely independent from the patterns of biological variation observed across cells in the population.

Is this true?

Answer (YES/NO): NO